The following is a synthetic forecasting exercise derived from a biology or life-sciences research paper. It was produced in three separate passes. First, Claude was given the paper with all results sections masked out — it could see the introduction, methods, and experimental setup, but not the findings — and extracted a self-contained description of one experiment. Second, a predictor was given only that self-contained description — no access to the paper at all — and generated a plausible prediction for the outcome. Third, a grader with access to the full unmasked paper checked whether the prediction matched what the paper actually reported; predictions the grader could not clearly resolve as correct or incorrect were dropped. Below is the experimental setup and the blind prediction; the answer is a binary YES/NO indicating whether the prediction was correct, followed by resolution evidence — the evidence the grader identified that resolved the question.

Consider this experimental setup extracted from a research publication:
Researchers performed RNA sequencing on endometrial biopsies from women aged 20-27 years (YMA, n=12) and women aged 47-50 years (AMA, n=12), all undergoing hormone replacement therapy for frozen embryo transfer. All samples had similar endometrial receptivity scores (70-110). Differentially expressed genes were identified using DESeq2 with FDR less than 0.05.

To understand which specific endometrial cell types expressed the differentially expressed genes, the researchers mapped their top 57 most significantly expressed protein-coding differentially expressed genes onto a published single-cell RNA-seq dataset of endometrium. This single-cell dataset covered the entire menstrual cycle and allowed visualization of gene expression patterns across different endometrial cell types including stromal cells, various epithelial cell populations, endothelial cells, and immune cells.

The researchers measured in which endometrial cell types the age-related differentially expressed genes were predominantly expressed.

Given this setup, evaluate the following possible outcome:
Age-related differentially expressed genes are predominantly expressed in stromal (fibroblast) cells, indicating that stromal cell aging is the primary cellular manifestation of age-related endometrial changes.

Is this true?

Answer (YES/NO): NO